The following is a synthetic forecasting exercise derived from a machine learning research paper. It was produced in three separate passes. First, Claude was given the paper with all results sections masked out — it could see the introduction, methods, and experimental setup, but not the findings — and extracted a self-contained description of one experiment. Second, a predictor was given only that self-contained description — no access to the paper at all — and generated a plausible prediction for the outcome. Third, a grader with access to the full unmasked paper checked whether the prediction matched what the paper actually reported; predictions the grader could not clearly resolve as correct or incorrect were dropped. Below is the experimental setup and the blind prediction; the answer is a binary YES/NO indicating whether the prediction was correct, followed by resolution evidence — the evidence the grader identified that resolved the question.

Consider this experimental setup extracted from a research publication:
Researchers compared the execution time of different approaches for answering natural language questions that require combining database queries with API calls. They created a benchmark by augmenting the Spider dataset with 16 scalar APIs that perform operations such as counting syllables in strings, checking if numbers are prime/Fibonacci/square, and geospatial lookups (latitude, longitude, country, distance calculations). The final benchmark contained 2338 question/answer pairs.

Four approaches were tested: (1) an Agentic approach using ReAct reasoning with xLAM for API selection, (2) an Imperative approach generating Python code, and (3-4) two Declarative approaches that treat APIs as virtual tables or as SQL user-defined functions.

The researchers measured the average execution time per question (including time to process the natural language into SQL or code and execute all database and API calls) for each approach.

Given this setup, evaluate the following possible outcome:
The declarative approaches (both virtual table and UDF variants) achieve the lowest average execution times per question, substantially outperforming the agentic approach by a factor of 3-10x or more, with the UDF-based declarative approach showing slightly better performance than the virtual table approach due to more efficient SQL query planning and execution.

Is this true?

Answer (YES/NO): NO